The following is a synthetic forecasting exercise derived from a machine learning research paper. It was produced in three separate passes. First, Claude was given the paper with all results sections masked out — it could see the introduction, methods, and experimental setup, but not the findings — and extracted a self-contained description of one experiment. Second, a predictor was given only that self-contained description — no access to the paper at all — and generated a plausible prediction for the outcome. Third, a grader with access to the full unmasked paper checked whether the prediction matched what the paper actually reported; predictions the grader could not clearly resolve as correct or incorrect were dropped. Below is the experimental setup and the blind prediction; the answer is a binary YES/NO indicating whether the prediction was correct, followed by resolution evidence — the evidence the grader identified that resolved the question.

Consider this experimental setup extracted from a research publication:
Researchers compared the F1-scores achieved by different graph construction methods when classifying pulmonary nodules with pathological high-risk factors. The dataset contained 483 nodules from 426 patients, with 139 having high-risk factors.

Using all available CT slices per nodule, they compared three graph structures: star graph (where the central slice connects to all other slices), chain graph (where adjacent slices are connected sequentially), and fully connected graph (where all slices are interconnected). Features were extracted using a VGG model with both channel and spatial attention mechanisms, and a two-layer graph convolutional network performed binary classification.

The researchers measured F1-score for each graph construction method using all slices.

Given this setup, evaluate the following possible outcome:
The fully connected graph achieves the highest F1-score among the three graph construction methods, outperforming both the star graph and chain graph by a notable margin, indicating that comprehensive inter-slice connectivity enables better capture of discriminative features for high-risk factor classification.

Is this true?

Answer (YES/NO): NO